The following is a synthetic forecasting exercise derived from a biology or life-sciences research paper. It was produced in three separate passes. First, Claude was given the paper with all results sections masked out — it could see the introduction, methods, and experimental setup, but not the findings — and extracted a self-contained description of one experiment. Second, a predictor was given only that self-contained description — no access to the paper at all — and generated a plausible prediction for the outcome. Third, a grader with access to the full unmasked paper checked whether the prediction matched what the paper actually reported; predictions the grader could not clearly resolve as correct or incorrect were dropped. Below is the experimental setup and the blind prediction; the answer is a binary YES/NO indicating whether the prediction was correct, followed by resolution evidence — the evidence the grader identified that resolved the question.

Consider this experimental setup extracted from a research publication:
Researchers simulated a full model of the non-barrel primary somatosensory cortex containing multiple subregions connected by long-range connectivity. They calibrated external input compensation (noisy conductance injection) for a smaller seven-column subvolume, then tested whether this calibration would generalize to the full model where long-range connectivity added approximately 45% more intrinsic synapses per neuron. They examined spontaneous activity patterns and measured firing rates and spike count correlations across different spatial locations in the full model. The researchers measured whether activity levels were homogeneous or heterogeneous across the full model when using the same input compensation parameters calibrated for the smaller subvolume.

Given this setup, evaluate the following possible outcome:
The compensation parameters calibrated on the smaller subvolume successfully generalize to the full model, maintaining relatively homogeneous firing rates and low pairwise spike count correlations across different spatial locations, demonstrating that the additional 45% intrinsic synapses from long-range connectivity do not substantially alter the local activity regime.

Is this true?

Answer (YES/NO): NO